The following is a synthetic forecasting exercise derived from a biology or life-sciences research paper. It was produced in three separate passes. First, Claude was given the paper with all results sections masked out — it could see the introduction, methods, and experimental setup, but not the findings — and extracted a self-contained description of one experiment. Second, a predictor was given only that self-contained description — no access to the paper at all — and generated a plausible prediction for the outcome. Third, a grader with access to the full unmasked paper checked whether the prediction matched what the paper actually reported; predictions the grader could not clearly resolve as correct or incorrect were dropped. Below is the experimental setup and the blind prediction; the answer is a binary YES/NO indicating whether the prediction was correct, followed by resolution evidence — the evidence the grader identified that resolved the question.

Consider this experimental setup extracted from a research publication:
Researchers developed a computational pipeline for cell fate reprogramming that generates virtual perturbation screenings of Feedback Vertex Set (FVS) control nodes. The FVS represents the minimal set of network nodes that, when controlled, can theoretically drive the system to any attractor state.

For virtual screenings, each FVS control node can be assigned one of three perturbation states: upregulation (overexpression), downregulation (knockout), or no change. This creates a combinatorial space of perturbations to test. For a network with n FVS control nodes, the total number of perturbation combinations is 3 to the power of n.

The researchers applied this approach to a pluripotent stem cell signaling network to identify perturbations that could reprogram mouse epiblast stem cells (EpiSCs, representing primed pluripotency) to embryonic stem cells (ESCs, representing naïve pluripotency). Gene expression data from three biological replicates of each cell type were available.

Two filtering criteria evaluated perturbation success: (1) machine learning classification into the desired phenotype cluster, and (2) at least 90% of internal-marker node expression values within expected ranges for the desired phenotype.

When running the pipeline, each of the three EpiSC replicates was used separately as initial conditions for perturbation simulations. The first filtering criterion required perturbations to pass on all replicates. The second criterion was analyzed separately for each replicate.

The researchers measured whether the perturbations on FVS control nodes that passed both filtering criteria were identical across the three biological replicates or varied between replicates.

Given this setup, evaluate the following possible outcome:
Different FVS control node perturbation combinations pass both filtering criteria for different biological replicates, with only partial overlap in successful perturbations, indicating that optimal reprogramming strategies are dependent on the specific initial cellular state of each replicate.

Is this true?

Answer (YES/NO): NO